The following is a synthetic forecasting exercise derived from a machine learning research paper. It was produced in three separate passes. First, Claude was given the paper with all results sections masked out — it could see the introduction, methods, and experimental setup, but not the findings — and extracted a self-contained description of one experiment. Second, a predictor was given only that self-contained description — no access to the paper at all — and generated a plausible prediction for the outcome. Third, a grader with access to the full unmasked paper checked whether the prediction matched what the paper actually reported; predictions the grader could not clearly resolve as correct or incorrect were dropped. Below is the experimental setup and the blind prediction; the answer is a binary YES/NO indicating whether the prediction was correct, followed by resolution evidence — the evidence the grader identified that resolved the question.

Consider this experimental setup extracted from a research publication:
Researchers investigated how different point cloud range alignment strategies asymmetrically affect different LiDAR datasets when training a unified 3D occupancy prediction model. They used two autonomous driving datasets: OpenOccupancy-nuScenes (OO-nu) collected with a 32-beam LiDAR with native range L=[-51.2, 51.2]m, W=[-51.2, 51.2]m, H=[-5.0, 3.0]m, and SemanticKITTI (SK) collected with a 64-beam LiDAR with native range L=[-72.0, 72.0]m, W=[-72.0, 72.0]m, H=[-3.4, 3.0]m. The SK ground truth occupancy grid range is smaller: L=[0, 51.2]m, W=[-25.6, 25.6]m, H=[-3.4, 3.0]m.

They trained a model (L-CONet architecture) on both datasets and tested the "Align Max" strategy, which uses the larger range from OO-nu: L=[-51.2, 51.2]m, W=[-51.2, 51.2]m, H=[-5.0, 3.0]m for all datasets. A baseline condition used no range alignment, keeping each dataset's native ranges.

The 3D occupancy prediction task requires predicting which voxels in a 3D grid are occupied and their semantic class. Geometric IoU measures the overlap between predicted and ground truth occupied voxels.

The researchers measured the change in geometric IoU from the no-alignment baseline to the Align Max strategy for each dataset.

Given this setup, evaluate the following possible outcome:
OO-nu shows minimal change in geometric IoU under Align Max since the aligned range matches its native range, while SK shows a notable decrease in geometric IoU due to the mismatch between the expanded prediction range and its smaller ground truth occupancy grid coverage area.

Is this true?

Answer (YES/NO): NO